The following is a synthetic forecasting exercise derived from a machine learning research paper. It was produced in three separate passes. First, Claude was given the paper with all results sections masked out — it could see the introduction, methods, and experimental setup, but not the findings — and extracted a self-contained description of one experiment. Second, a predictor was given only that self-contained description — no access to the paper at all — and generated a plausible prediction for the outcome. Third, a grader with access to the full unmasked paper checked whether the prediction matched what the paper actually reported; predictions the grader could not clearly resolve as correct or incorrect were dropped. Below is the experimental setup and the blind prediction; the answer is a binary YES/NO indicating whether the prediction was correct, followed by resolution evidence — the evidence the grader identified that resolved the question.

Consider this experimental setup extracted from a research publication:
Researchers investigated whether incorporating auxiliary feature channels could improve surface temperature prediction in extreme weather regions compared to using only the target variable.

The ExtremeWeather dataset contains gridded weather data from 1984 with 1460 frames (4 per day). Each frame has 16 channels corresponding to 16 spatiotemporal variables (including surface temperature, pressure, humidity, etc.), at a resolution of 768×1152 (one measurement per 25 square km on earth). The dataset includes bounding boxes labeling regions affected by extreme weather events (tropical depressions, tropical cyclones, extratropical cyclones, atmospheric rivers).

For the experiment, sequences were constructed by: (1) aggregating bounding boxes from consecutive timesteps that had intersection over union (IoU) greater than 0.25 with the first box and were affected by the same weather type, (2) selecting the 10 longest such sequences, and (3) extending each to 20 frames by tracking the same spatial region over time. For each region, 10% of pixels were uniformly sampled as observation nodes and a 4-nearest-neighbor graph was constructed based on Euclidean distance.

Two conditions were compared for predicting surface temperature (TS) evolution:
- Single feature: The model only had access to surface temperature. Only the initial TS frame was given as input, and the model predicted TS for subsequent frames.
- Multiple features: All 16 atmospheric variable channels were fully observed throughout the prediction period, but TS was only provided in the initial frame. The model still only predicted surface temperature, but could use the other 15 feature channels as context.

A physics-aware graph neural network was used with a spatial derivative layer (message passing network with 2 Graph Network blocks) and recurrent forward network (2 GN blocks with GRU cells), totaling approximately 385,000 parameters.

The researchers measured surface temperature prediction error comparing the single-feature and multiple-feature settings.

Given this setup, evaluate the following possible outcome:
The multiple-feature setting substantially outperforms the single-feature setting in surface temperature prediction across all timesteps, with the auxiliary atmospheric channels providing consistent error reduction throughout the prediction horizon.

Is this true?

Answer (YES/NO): NO